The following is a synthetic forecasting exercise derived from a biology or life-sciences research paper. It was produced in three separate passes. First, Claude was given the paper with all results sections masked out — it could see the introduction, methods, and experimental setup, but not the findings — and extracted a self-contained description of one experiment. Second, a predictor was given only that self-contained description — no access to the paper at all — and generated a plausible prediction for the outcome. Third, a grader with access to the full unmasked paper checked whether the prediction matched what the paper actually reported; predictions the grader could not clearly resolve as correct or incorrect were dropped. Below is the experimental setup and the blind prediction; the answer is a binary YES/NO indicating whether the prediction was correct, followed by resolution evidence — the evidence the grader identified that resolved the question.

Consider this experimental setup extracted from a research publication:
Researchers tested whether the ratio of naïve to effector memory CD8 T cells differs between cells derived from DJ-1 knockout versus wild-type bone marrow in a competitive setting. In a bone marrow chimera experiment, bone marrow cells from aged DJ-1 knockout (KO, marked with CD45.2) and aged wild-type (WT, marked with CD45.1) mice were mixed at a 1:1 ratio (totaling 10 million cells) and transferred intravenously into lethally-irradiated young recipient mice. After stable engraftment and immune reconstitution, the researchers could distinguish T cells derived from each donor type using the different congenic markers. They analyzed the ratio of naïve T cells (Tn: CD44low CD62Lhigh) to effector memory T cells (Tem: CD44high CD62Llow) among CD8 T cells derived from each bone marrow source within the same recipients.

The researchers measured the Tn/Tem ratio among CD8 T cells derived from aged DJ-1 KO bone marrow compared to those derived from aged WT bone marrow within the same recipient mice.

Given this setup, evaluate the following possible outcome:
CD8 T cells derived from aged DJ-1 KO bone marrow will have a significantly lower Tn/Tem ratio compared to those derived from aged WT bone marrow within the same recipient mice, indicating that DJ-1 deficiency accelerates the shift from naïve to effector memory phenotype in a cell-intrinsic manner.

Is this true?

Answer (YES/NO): NO